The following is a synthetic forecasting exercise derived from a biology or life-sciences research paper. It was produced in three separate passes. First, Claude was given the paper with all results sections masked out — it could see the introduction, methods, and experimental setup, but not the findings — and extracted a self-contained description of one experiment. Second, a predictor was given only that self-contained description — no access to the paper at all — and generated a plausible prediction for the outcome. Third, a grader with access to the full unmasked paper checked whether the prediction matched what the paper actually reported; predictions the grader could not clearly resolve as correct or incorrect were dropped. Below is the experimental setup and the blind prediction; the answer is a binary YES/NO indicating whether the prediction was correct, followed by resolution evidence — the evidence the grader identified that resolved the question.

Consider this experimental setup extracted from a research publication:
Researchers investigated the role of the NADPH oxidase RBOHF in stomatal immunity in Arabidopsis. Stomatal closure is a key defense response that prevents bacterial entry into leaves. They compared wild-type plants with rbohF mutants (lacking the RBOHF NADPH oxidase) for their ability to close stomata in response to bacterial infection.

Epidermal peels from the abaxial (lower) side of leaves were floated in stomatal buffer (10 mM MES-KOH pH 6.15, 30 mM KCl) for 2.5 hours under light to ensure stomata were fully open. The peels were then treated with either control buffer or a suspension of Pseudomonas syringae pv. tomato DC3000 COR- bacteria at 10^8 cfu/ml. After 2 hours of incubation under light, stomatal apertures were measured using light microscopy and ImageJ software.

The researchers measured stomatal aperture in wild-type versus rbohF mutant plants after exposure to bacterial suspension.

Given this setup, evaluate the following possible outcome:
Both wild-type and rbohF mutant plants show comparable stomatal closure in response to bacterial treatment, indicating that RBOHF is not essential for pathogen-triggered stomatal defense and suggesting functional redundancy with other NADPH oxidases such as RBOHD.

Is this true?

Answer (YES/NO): NO